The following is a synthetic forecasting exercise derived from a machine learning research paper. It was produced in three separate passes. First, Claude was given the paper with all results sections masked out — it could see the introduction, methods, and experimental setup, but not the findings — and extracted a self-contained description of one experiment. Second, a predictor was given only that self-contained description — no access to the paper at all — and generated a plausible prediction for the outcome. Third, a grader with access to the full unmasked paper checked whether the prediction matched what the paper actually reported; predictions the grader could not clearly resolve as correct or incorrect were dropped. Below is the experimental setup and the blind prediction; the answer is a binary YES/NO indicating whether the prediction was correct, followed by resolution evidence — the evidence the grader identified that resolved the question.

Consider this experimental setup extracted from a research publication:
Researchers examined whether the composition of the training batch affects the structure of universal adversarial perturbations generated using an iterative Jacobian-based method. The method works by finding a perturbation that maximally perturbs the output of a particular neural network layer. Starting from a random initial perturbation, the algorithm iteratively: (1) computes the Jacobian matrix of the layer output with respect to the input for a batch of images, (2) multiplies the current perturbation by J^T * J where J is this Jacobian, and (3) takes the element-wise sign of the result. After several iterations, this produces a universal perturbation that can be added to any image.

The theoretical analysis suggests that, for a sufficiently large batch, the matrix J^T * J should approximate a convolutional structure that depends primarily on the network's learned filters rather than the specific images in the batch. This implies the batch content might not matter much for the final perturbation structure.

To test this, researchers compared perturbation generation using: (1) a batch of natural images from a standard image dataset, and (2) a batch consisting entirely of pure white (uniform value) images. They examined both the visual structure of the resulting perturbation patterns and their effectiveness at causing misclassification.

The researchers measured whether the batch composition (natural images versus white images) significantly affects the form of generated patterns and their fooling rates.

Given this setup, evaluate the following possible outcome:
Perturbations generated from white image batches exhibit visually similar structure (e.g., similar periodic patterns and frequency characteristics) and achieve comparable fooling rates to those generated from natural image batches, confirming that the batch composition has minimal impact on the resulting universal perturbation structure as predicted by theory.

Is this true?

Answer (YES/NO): YES